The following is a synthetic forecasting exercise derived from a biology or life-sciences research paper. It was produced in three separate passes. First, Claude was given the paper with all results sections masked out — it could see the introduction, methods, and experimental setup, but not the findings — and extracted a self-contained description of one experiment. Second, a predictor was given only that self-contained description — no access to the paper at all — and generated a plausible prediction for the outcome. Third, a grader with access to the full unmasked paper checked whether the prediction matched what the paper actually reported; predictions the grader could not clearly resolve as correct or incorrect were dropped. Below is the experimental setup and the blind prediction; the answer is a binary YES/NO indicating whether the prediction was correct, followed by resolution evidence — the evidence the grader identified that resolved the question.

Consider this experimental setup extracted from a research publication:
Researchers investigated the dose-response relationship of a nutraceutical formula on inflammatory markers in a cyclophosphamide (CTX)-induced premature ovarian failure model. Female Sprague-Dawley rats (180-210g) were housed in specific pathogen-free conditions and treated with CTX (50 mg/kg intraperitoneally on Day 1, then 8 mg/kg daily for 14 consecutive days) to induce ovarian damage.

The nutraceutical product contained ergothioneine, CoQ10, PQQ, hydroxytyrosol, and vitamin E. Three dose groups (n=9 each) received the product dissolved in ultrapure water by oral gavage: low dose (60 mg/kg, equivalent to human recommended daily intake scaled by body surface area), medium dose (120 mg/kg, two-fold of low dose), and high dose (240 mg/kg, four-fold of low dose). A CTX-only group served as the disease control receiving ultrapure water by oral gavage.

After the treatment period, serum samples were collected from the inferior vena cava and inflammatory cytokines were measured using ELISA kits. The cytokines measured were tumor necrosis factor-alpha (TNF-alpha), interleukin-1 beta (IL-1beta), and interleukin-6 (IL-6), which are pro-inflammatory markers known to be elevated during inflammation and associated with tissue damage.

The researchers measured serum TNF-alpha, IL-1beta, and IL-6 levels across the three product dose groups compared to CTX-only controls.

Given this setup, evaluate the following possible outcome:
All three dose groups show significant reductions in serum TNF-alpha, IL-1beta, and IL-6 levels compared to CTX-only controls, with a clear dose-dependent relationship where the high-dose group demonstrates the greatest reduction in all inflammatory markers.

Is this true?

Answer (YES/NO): NO